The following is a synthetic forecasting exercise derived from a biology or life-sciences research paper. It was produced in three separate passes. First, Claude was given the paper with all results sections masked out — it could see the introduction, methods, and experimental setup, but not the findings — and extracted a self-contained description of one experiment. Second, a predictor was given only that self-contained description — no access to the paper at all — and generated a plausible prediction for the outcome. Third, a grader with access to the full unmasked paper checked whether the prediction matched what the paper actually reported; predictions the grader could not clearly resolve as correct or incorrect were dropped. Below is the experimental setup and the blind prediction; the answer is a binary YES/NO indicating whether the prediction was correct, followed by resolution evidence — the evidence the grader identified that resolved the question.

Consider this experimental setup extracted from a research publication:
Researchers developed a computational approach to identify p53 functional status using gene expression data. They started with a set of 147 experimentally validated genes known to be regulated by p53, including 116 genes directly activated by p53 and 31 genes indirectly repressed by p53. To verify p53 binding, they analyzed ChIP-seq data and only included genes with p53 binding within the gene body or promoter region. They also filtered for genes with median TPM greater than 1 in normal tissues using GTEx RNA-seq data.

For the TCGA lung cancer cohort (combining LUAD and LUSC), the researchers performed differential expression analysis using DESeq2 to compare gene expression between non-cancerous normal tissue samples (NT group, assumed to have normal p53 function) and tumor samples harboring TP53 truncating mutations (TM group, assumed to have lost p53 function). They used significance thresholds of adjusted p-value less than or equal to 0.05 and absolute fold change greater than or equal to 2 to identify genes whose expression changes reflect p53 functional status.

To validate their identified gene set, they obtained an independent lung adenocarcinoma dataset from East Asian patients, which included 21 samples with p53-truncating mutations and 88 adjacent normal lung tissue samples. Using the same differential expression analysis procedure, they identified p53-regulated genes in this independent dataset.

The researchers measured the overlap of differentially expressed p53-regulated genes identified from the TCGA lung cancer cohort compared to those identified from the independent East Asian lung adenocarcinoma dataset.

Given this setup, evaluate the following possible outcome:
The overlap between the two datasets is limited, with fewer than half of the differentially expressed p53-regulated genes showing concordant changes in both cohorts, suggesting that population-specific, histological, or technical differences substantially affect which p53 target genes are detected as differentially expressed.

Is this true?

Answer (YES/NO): NO